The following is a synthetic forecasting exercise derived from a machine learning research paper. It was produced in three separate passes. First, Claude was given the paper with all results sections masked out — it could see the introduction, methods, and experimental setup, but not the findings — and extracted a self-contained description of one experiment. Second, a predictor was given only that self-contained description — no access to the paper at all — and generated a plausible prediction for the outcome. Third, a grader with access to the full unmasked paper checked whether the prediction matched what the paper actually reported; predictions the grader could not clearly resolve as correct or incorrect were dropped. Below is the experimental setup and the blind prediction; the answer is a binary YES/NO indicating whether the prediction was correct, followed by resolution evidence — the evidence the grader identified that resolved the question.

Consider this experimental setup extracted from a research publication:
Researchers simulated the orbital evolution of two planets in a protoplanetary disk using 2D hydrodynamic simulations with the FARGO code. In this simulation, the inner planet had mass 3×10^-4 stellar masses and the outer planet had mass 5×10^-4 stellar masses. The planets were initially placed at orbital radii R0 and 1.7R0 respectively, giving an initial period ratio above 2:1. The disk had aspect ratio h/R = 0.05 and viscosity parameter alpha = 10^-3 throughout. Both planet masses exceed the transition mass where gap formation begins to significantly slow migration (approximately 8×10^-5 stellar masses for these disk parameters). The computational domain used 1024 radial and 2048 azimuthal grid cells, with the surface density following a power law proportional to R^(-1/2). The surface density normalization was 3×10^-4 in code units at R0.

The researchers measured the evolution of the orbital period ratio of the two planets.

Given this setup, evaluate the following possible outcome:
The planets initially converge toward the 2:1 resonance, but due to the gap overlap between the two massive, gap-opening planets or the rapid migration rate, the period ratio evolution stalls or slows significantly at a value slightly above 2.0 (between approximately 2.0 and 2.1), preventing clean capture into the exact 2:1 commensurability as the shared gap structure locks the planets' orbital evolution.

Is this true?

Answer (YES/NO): NO